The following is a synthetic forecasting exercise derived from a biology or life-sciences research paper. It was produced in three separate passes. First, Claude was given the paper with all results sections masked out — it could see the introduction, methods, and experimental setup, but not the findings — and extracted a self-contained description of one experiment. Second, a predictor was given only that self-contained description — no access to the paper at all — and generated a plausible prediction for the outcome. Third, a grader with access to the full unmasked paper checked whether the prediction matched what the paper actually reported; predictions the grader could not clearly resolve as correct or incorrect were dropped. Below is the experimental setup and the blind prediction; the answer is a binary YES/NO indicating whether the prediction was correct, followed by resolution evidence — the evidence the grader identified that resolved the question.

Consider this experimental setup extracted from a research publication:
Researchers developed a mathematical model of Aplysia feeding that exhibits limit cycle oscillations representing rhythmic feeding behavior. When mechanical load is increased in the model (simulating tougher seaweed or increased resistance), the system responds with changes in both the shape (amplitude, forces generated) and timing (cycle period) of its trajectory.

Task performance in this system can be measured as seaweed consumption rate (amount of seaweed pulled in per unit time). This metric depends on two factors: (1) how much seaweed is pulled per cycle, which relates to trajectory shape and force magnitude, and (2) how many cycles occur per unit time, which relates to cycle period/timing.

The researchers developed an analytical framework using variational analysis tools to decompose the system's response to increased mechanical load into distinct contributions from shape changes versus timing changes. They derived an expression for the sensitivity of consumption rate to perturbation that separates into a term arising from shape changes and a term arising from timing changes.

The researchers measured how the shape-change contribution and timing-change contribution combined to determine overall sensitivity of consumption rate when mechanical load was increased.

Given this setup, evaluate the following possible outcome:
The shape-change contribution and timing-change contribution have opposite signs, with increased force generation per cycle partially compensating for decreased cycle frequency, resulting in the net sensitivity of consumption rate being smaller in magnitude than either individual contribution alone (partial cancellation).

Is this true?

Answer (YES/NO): YES